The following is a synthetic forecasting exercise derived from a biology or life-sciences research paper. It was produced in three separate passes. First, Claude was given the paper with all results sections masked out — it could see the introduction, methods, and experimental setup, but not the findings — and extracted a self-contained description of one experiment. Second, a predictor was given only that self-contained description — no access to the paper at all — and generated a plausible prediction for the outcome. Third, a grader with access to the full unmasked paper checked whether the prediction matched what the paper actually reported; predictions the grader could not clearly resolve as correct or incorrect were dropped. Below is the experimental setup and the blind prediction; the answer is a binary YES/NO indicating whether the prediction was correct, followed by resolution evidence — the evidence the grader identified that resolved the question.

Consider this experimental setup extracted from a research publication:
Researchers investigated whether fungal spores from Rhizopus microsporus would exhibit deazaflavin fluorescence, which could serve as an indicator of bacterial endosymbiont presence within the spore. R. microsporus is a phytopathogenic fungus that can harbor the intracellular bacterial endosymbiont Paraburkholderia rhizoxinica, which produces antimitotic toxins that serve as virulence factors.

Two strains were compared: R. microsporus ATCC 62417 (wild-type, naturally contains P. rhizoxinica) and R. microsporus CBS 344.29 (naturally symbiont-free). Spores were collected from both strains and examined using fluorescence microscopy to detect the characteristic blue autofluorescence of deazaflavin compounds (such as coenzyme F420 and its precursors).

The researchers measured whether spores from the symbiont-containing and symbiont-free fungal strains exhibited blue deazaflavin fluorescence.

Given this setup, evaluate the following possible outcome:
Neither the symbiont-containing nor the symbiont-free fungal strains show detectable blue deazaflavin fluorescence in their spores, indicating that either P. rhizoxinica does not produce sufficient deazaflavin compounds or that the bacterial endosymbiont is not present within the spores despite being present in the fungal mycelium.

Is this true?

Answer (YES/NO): NO